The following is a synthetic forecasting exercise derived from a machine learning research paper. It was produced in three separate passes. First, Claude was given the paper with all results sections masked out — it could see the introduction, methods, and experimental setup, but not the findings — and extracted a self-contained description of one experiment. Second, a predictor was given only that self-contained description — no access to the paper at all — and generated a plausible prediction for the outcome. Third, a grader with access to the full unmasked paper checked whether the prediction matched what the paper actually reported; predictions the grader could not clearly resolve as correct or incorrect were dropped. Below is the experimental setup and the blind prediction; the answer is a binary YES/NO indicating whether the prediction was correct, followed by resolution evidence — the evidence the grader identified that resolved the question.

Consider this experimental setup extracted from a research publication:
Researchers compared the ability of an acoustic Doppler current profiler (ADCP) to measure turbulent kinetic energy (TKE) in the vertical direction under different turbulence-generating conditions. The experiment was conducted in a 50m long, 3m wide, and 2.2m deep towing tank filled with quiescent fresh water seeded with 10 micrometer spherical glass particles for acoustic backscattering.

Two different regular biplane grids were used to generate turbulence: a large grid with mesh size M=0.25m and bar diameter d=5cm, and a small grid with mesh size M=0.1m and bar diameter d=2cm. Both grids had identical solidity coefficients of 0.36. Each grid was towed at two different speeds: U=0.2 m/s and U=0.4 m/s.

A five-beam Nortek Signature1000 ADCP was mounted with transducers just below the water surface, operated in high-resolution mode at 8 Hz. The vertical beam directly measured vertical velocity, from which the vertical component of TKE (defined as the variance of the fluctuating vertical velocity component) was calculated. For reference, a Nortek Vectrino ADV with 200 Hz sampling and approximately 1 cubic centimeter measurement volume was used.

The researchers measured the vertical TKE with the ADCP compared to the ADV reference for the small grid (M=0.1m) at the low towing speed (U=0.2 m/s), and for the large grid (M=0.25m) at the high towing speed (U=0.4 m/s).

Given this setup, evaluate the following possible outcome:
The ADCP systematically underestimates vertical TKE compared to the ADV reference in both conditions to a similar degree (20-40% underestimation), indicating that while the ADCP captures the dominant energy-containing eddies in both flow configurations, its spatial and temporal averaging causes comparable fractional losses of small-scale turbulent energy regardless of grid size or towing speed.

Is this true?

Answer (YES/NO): NO